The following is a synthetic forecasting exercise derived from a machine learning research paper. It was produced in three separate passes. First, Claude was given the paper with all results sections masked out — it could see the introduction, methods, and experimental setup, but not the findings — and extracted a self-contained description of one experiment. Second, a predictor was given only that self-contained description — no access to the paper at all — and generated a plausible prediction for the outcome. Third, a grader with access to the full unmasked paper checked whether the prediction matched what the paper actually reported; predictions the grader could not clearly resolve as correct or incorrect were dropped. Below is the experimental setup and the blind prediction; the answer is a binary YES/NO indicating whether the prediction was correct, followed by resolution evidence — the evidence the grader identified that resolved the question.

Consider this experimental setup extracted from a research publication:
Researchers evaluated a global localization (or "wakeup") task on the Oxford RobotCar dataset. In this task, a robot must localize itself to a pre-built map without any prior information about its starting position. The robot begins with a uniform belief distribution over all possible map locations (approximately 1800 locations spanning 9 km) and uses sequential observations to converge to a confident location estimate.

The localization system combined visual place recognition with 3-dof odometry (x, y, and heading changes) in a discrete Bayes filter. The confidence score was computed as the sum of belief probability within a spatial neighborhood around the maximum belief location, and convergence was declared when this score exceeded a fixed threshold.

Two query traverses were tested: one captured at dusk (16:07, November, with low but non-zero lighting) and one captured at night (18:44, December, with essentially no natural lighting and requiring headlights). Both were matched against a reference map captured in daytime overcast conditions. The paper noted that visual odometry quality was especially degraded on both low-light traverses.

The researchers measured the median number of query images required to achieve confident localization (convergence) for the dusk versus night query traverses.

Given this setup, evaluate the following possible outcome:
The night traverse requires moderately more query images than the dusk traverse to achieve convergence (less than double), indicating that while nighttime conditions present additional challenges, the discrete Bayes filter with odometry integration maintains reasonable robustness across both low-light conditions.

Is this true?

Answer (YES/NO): YES